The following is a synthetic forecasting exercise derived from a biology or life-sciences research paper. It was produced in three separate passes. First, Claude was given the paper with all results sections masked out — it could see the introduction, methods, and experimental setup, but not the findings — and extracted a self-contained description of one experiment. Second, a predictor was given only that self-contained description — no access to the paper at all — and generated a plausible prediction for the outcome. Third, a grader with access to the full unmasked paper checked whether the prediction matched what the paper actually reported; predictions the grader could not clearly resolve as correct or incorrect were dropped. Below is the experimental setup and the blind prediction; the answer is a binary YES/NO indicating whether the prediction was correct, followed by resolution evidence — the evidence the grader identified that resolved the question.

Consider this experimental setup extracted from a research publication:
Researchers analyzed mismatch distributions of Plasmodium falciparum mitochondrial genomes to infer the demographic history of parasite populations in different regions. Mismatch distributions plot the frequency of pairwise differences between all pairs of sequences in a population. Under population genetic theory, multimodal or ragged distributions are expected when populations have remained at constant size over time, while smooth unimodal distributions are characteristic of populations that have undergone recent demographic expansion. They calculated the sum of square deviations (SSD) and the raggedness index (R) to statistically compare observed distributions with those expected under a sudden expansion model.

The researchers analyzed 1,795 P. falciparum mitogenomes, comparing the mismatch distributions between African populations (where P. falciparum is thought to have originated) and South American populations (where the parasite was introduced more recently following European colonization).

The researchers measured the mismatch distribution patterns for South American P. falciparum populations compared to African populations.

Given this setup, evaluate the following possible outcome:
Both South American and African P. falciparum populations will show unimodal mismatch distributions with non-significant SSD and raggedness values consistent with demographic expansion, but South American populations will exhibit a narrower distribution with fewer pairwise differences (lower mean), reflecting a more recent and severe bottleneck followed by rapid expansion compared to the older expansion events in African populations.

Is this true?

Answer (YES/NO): NO